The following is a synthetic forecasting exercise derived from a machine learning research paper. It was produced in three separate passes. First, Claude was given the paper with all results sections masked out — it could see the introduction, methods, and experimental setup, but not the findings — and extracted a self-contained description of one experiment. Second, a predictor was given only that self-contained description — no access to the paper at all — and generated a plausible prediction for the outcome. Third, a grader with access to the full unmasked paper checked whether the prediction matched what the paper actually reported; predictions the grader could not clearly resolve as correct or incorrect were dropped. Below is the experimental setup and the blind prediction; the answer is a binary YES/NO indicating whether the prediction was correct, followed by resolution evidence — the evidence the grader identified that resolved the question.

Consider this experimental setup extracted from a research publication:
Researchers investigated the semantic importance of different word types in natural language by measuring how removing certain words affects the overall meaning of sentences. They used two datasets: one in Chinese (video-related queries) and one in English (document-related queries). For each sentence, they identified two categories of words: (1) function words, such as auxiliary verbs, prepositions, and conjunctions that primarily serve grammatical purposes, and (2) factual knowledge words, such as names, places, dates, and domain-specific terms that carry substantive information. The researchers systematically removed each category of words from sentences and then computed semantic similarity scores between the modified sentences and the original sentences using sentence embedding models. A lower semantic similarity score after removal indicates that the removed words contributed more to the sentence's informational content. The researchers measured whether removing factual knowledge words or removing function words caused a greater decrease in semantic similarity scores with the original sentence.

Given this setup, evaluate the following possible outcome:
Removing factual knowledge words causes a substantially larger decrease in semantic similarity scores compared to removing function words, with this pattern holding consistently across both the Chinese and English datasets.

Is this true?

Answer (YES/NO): YES